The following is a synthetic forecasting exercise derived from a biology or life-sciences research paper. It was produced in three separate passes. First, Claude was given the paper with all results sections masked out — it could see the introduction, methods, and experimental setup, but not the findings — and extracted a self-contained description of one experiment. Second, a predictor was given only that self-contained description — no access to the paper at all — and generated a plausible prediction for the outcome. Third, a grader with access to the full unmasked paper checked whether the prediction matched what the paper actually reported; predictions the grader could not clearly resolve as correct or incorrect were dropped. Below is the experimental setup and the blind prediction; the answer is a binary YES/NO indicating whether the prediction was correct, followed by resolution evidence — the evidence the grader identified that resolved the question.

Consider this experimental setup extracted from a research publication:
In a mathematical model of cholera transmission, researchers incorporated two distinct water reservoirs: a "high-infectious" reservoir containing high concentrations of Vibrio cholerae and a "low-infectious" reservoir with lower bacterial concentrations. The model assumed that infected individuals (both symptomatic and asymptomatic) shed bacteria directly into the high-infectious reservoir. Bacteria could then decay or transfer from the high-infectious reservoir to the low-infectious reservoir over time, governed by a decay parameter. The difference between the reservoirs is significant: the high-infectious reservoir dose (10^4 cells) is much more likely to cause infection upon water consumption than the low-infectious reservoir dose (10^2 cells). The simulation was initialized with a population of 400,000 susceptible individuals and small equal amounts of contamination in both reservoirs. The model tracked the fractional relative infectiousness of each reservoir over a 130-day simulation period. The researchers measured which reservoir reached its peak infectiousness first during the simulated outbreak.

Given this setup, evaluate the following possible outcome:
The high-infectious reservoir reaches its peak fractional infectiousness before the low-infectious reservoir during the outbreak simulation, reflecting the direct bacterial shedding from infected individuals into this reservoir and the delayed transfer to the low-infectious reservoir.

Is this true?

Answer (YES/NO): YES